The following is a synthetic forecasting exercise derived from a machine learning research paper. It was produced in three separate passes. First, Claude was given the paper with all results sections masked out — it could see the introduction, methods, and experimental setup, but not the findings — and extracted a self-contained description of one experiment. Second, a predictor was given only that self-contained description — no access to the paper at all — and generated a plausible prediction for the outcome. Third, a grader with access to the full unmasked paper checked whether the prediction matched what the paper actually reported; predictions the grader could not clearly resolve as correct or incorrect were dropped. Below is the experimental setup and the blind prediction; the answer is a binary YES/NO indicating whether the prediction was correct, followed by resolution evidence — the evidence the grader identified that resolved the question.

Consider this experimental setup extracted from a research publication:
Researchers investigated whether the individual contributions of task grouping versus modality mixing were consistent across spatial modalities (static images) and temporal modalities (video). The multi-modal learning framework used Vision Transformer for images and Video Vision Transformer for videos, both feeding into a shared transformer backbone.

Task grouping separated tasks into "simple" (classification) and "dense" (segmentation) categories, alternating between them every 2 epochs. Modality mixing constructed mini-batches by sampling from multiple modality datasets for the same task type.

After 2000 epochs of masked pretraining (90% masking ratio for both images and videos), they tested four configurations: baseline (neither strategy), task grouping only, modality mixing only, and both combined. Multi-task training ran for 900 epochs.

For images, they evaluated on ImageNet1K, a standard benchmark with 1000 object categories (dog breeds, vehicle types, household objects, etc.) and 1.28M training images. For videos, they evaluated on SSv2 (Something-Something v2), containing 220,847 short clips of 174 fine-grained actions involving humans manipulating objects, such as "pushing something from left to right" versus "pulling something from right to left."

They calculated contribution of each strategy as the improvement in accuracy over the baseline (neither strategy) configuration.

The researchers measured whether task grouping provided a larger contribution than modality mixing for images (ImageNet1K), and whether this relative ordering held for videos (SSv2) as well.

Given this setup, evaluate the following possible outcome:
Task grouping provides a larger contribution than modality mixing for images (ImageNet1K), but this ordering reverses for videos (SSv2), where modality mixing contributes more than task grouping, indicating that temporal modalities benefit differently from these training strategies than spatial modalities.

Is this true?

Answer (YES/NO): NO